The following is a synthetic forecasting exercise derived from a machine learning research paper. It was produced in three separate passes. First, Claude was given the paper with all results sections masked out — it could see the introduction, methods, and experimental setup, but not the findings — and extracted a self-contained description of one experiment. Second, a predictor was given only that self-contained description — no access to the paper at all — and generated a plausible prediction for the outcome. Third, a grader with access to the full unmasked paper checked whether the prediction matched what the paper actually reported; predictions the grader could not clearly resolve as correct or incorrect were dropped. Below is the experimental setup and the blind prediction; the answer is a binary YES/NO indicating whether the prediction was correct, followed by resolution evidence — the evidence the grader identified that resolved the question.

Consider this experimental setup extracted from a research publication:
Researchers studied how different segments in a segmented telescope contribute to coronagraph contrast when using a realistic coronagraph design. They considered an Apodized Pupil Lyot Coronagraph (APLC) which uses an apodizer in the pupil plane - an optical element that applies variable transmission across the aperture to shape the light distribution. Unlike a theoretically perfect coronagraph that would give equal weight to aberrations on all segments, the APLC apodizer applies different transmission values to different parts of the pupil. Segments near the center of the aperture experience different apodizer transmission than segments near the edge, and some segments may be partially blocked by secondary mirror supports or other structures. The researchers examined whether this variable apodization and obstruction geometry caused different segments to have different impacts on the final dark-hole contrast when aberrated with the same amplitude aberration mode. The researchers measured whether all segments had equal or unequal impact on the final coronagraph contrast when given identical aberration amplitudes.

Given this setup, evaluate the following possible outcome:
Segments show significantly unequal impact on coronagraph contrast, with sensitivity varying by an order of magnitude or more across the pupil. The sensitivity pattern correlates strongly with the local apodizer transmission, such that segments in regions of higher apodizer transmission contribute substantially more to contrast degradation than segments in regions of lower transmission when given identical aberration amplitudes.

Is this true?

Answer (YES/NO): NO